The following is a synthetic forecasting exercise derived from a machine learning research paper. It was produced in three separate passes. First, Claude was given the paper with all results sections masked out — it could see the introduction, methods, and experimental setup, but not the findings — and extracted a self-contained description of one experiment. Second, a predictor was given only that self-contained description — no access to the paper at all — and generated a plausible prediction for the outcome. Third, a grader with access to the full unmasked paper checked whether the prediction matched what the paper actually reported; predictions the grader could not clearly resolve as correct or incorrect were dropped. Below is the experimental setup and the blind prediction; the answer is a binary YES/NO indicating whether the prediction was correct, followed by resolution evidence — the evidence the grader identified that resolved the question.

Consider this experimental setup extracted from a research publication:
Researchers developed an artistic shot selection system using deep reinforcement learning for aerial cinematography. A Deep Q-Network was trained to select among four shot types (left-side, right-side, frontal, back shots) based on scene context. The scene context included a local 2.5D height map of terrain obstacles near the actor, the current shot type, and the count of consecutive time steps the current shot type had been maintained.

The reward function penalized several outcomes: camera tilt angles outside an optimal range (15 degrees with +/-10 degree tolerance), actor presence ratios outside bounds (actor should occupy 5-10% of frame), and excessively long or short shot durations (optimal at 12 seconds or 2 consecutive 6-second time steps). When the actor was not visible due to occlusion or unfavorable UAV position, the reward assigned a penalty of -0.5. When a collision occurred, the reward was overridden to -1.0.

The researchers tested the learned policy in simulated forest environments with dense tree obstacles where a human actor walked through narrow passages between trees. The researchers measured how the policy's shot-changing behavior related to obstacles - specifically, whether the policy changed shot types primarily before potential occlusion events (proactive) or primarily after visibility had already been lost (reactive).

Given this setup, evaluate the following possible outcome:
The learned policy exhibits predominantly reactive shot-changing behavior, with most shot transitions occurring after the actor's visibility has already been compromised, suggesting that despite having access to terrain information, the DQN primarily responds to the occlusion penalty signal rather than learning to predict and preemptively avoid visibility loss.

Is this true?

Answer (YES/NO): NO